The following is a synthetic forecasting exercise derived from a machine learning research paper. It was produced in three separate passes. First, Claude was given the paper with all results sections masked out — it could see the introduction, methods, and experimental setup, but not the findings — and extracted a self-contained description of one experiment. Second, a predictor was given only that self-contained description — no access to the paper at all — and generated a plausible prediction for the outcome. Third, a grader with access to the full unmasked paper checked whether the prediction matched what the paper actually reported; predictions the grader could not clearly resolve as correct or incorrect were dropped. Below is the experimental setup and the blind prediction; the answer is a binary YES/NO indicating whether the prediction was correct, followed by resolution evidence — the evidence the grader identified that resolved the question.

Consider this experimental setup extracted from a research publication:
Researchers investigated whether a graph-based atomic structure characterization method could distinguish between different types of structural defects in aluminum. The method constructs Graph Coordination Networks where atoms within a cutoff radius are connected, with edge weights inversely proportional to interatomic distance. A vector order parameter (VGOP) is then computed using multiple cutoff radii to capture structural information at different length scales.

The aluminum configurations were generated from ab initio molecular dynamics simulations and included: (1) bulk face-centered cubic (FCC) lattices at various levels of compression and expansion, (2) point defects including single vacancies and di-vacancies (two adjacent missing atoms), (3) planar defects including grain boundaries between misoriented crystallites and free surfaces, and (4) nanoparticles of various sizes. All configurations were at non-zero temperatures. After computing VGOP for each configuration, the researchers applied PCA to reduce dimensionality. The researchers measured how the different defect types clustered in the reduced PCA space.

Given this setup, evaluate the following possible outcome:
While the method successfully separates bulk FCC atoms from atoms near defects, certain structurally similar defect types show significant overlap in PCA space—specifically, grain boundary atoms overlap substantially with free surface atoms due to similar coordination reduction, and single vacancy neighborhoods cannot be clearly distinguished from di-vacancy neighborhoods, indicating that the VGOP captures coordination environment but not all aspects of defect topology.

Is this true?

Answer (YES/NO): NO